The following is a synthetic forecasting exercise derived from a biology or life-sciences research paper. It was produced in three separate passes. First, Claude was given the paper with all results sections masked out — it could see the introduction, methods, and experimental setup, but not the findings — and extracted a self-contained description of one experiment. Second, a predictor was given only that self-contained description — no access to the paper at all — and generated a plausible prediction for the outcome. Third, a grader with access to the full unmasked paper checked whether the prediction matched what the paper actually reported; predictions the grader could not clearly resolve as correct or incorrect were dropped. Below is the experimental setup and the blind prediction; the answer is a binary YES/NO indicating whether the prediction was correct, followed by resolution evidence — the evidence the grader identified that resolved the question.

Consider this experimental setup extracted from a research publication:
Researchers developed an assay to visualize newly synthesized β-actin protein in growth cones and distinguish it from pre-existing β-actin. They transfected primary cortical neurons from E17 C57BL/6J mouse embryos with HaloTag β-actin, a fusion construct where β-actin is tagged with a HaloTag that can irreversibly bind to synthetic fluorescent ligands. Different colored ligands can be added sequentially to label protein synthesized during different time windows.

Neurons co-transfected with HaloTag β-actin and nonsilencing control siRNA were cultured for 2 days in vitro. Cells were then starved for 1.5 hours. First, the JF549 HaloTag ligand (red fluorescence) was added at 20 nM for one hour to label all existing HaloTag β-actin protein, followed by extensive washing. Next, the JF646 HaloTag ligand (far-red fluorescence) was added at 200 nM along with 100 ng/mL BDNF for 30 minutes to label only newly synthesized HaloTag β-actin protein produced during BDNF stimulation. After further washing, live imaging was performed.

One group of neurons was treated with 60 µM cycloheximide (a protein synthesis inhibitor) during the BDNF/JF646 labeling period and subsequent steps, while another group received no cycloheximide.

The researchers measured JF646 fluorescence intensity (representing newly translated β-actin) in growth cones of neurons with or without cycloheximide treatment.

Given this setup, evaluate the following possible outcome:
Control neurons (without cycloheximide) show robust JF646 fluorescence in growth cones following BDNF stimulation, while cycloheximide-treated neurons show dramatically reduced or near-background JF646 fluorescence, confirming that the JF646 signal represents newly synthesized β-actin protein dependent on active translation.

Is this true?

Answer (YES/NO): YES